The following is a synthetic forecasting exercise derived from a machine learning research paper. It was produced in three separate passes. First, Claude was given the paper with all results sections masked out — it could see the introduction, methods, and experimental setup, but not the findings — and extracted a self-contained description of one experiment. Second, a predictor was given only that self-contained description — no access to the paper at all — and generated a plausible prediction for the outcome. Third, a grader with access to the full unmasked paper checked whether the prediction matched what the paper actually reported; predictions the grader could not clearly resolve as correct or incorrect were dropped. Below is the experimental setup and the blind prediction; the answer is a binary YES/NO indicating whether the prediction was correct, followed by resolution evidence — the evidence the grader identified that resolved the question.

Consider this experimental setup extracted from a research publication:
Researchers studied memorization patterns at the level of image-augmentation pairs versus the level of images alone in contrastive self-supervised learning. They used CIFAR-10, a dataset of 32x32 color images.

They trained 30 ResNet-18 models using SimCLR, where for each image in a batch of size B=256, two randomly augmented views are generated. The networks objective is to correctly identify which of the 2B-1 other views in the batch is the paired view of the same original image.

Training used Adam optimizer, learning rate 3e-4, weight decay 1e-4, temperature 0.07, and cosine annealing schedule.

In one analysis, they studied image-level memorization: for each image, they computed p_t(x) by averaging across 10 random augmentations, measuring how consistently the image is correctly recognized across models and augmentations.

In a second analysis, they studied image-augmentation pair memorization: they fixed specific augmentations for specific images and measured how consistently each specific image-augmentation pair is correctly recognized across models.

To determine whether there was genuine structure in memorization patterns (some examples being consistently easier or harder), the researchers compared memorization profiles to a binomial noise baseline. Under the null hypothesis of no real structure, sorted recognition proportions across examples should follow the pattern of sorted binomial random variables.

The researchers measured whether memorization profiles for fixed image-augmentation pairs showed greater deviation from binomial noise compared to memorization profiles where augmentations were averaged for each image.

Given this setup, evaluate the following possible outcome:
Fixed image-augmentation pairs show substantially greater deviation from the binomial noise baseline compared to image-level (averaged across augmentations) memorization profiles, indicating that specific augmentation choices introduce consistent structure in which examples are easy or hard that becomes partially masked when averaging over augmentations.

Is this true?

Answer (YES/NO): YES